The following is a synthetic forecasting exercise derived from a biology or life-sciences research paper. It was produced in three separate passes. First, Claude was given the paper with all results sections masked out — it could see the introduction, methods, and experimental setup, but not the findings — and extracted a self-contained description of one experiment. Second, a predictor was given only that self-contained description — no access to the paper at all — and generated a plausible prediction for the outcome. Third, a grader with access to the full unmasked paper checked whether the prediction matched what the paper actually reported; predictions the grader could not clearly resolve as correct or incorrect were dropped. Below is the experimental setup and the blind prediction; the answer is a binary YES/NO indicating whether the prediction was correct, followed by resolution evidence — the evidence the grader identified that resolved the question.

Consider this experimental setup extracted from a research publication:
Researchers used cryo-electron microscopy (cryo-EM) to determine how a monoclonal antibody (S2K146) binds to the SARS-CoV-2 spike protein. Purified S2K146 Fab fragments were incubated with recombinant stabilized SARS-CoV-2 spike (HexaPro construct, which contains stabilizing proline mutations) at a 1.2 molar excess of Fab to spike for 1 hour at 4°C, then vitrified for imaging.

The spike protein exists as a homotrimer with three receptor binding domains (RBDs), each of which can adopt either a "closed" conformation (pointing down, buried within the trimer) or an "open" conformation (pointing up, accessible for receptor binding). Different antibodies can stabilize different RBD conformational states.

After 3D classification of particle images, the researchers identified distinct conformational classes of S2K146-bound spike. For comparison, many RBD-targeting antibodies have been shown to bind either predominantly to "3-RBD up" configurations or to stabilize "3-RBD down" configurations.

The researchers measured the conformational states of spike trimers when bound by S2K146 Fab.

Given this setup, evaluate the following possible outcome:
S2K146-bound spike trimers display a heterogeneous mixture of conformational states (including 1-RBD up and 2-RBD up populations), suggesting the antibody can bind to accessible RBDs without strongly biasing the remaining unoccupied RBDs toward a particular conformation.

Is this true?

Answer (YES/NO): NO